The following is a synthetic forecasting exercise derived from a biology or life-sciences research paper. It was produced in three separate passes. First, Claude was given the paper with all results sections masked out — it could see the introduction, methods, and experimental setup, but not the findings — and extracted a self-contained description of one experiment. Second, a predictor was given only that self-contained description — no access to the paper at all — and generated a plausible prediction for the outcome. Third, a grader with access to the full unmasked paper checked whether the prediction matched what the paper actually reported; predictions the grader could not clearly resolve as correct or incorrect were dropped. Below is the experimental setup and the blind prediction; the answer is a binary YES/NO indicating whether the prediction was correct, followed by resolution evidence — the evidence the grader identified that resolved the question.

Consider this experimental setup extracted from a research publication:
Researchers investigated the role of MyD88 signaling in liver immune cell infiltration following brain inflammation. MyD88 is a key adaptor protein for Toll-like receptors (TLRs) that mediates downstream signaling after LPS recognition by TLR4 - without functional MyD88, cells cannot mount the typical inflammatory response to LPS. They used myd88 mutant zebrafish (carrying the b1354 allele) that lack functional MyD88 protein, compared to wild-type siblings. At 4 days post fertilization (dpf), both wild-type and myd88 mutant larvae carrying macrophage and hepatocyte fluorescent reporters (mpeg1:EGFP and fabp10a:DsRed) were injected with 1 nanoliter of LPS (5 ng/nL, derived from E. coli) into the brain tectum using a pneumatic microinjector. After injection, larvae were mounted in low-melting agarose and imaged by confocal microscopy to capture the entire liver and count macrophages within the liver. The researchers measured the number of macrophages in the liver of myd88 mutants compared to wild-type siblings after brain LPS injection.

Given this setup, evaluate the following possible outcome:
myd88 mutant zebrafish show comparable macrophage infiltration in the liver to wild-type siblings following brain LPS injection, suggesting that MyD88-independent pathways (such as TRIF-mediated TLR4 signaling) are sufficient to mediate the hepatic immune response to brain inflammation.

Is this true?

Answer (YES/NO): NO